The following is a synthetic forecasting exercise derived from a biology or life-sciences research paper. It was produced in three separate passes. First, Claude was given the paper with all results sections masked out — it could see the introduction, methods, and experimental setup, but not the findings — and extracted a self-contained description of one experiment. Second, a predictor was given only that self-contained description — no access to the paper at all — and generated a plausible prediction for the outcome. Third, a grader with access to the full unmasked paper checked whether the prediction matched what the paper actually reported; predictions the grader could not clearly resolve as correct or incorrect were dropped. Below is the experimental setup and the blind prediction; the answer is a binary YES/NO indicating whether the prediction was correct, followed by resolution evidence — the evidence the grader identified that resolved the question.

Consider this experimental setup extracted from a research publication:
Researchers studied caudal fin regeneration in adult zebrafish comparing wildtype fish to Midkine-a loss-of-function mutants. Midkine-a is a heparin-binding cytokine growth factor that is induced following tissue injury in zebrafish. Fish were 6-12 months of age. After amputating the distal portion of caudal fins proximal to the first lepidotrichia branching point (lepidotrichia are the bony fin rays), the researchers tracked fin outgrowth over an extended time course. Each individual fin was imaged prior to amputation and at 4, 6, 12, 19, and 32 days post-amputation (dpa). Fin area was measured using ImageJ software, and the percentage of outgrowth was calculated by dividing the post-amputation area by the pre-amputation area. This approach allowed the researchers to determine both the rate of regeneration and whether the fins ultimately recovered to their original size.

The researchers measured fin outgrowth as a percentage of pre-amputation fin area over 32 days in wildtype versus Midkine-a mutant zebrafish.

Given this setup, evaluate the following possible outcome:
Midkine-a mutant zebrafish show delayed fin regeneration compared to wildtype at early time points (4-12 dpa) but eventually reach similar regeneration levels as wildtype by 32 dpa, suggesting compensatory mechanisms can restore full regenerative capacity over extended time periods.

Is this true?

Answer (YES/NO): NO